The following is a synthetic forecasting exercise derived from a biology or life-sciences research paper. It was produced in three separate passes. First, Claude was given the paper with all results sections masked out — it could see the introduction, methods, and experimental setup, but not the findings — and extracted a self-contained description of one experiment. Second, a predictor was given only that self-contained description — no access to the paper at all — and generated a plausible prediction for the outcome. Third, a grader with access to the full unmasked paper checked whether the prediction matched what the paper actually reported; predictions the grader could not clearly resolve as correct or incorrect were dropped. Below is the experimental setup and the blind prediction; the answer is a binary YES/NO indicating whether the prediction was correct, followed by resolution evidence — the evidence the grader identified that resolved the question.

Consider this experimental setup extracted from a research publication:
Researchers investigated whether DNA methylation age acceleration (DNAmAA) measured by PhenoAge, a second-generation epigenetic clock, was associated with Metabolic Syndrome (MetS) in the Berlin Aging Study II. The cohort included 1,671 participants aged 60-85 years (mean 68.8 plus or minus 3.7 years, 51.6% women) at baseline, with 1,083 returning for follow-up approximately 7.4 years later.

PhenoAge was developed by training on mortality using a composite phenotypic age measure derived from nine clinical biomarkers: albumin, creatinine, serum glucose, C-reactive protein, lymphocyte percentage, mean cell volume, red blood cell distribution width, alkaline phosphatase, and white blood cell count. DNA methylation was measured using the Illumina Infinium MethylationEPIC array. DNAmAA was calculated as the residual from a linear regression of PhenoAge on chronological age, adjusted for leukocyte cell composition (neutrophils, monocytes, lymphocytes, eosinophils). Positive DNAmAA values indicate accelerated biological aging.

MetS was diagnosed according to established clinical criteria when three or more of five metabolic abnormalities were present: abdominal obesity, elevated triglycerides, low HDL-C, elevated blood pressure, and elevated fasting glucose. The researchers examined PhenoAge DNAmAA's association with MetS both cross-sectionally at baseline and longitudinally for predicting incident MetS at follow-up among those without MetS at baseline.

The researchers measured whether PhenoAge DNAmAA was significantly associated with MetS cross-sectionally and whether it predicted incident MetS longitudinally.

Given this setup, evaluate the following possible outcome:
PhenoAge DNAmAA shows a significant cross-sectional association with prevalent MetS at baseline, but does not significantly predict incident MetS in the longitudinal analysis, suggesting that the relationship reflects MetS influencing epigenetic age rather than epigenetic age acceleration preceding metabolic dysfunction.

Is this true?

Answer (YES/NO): NO